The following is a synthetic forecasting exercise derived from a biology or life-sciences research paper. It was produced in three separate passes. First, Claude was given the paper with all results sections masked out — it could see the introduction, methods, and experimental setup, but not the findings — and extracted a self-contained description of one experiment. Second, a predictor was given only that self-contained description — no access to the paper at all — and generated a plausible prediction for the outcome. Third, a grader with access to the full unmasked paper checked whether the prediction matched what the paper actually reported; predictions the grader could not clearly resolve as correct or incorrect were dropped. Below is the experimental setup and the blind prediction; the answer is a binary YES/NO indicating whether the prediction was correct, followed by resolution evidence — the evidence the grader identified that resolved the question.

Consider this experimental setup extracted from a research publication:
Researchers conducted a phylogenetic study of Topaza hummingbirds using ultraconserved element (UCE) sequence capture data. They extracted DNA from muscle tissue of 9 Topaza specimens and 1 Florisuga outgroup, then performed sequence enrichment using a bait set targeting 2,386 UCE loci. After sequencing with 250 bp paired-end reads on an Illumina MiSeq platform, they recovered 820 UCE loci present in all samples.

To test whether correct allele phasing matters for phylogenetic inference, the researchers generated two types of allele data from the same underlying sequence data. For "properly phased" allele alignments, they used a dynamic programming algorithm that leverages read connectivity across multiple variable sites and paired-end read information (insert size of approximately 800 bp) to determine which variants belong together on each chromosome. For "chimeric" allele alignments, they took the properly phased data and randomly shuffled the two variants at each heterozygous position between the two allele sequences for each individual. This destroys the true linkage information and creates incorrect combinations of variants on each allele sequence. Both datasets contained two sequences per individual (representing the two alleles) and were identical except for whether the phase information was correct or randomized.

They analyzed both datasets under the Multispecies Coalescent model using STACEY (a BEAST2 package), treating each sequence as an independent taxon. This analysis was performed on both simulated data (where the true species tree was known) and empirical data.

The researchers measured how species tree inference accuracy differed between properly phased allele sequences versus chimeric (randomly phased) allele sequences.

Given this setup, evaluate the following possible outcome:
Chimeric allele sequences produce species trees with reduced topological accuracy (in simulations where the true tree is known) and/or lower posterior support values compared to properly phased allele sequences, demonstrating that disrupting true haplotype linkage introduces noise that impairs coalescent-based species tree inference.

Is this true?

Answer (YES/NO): NO